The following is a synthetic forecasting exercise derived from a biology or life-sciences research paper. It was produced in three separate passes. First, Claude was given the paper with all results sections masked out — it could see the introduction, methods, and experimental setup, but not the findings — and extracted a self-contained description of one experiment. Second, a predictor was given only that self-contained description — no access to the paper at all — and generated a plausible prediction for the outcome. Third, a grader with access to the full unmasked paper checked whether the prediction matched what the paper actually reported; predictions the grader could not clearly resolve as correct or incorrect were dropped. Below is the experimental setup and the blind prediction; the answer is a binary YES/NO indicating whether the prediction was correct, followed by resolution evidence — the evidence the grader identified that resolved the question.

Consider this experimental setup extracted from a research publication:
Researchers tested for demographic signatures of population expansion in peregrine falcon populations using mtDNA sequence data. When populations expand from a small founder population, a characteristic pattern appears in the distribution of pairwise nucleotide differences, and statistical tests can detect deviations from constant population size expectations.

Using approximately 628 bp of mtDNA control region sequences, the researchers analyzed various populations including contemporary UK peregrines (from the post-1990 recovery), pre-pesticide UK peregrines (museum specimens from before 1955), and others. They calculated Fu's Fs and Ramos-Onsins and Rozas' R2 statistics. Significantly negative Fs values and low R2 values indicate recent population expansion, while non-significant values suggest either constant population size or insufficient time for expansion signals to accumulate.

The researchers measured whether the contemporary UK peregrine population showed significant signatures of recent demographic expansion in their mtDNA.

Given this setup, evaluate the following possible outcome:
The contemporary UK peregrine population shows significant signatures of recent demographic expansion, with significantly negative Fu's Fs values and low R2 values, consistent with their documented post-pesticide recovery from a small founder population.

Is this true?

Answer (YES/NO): NO